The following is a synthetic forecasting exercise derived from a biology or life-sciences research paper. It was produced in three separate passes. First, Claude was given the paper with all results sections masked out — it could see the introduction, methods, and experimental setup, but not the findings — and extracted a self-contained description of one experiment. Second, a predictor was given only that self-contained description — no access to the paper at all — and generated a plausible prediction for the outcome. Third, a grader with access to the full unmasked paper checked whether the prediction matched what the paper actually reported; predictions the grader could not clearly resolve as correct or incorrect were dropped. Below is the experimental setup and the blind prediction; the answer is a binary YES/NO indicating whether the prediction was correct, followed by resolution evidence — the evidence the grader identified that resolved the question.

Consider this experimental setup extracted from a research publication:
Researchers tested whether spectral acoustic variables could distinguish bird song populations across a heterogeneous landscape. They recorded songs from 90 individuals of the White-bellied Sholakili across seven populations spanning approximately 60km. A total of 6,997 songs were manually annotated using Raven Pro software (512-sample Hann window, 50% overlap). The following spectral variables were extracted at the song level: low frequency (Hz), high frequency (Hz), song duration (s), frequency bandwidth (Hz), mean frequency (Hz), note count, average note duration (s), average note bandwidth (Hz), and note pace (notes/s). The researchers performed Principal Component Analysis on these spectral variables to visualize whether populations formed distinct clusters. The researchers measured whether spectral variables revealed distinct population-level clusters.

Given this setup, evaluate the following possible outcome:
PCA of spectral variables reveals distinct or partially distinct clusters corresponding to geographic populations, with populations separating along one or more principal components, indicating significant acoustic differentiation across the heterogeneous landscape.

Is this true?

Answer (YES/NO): NO